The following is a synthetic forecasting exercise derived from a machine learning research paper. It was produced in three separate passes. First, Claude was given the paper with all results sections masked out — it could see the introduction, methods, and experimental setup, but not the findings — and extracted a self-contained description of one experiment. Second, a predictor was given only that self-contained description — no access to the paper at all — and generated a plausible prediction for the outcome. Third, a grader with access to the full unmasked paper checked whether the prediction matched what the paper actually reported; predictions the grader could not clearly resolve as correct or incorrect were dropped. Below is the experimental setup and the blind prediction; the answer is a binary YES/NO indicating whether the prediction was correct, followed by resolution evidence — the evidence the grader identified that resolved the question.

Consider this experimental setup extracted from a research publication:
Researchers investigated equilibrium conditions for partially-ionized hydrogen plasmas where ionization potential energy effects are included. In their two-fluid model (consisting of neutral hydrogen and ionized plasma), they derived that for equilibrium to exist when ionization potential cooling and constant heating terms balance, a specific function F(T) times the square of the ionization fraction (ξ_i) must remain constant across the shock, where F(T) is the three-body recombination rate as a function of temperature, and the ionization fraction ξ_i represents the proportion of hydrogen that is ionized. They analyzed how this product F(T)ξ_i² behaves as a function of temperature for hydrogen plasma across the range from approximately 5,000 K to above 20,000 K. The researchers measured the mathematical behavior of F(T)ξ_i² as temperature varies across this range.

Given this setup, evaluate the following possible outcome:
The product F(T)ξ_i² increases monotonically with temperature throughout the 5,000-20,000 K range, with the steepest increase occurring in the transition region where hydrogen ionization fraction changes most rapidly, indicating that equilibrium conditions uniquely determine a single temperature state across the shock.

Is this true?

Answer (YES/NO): NO